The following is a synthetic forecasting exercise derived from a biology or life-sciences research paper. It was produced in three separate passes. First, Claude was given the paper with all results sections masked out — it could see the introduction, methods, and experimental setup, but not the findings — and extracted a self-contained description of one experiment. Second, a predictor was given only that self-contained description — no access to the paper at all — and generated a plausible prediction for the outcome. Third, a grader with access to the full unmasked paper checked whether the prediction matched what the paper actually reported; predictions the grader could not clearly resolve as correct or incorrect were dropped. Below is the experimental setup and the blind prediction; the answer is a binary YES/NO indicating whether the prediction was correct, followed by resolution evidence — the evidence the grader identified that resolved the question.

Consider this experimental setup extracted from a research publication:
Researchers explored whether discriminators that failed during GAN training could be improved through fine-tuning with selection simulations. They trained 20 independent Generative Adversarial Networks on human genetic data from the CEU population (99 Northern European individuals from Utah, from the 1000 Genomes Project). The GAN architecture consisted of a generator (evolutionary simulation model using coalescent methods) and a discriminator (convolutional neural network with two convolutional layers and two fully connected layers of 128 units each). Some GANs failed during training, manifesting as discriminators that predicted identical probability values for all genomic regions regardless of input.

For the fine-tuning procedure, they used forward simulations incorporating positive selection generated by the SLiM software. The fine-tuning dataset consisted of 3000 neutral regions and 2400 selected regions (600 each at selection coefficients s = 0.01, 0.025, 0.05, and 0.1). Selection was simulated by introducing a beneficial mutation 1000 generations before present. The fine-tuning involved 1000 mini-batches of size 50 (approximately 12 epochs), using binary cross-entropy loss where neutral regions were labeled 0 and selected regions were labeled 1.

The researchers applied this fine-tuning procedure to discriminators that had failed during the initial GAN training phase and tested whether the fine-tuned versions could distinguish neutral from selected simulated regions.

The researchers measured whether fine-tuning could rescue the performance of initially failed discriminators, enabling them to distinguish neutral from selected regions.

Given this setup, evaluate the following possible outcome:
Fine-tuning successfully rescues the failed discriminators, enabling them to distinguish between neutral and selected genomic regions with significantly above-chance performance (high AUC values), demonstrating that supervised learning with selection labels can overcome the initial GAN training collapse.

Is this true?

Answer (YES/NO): NO